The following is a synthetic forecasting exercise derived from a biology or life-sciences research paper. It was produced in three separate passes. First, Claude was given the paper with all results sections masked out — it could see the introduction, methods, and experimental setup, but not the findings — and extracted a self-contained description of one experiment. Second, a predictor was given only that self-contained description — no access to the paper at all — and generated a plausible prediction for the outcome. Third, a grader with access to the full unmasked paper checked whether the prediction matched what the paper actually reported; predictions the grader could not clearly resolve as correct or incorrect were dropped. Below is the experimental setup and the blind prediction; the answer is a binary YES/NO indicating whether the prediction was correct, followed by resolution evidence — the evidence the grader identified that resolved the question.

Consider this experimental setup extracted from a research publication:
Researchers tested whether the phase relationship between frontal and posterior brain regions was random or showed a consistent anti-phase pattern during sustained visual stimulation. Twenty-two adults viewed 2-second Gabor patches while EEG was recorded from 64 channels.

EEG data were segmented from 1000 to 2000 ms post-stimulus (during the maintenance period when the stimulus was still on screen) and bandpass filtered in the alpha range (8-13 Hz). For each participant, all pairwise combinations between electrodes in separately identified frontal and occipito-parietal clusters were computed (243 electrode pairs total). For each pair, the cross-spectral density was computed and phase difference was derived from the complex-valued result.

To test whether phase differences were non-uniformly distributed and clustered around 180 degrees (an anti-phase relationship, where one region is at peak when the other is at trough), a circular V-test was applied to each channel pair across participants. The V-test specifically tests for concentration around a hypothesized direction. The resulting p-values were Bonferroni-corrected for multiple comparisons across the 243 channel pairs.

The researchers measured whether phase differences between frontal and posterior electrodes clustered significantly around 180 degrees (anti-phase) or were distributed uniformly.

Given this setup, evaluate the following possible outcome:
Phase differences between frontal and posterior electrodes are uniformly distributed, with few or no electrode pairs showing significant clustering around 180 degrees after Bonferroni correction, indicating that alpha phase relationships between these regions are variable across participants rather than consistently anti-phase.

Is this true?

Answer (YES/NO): NO